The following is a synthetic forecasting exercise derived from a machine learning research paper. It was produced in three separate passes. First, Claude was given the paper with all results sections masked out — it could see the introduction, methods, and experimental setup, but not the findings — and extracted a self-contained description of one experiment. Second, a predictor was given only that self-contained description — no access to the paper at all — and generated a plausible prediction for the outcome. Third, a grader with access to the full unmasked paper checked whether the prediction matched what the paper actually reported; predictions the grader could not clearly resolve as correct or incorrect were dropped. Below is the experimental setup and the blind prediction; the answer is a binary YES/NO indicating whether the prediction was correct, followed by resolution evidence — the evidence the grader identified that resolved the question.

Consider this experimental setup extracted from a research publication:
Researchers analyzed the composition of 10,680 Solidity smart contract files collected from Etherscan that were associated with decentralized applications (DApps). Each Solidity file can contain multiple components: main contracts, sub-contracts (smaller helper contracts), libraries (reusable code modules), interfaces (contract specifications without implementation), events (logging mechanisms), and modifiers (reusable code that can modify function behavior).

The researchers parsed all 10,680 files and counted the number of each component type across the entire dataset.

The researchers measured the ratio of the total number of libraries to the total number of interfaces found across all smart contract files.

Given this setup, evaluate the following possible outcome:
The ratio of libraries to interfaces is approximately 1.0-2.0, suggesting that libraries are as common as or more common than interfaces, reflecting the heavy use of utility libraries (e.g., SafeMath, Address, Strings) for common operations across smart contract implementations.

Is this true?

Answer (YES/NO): NO